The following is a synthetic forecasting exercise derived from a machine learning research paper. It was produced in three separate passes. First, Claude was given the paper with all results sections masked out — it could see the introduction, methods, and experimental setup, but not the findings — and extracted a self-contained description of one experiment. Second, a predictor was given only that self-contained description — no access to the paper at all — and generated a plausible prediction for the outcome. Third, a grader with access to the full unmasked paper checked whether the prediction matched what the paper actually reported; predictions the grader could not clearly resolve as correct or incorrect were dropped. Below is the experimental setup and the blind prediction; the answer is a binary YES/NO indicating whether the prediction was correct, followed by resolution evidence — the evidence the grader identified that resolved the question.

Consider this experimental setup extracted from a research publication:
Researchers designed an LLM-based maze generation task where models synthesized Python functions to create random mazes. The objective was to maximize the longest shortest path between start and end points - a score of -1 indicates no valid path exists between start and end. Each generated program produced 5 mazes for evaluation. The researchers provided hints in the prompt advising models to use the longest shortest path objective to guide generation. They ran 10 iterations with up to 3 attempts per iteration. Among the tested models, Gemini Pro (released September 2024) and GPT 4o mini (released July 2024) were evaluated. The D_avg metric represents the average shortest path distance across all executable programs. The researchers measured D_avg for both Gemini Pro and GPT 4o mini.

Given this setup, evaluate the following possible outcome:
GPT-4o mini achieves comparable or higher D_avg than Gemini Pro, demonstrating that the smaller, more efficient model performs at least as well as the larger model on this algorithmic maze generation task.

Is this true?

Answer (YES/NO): YES